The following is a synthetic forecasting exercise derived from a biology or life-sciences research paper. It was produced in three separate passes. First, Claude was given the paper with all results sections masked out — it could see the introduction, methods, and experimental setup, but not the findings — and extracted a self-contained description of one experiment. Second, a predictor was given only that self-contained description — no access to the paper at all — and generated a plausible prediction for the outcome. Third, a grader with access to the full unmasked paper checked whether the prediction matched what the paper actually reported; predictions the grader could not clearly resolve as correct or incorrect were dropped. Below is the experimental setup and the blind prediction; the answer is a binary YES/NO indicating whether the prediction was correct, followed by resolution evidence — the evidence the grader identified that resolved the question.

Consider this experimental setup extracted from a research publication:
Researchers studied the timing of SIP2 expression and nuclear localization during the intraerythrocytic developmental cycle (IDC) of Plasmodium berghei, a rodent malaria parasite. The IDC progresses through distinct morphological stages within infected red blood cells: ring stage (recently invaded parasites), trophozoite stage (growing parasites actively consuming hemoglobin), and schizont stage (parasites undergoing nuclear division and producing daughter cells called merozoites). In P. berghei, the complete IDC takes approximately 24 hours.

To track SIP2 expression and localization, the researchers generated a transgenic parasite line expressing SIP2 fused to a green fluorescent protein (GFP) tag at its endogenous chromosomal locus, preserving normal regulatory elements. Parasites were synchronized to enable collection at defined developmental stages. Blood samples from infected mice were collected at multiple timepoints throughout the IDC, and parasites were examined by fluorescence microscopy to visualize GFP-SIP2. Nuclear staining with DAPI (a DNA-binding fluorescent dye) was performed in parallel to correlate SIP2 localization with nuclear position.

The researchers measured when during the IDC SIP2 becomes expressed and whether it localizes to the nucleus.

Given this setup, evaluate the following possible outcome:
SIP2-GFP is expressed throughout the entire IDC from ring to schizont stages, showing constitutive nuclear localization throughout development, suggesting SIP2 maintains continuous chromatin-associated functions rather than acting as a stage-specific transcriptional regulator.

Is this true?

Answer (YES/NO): NO